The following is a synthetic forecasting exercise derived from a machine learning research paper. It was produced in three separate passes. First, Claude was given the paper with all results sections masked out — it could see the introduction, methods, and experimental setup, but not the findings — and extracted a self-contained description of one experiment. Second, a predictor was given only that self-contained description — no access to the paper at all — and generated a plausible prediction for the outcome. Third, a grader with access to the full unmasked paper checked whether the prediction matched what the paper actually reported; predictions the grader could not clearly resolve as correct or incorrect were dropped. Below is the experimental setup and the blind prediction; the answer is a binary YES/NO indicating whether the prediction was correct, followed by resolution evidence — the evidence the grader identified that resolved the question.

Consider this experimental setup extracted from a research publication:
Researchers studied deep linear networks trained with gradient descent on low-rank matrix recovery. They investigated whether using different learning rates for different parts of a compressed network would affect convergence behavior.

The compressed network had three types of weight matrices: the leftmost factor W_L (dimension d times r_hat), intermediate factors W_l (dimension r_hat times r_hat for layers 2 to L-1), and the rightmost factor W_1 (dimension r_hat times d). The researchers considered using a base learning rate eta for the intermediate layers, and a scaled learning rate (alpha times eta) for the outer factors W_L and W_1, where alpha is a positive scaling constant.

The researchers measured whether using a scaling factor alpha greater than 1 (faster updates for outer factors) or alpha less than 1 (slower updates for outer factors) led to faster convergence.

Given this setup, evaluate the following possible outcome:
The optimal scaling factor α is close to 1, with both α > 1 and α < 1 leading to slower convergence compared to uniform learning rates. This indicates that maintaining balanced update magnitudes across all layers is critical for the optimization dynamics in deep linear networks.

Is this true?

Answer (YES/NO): NO